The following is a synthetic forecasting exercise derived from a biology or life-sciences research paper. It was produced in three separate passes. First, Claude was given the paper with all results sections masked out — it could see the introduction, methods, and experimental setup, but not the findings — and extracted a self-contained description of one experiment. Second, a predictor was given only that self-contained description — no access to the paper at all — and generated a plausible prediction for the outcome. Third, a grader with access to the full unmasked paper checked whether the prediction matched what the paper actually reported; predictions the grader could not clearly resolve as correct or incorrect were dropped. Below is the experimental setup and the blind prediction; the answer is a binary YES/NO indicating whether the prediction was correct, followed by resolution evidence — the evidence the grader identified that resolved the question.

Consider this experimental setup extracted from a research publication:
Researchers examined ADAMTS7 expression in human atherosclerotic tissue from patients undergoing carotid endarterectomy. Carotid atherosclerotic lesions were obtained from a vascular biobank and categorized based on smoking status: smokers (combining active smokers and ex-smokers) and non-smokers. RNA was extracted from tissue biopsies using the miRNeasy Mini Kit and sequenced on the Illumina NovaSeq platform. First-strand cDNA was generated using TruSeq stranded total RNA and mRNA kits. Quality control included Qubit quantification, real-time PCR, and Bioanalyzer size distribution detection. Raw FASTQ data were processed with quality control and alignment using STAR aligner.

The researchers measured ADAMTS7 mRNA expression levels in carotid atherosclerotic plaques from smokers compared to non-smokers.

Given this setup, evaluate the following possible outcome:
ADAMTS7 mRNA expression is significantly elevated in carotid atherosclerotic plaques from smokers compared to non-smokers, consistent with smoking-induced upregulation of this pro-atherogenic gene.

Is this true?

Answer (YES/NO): YES